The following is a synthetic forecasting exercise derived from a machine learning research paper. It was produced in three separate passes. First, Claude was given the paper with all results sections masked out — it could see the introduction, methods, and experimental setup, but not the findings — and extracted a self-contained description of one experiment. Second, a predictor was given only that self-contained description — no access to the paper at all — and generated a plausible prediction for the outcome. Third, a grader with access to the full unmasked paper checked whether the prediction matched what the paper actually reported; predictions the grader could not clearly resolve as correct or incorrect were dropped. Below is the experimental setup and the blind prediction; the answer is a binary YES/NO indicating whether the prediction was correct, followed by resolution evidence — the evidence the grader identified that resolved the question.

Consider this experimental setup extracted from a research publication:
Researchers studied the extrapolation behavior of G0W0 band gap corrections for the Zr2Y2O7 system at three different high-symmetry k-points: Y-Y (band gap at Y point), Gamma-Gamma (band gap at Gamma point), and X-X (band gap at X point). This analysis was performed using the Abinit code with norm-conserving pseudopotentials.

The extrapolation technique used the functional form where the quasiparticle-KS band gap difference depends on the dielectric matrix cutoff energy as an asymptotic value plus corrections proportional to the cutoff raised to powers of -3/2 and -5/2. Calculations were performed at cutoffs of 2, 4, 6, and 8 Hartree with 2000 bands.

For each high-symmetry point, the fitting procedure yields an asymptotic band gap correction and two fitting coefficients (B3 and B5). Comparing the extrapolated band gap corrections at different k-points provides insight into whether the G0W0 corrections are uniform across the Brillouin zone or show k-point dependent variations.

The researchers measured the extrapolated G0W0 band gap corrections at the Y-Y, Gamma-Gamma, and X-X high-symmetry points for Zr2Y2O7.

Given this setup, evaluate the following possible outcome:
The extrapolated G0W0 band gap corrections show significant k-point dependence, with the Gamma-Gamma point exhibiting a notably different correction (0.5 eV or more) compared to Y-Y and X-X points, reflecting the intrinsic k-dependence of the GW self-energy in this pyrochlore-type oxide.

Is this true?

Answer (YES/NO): NO